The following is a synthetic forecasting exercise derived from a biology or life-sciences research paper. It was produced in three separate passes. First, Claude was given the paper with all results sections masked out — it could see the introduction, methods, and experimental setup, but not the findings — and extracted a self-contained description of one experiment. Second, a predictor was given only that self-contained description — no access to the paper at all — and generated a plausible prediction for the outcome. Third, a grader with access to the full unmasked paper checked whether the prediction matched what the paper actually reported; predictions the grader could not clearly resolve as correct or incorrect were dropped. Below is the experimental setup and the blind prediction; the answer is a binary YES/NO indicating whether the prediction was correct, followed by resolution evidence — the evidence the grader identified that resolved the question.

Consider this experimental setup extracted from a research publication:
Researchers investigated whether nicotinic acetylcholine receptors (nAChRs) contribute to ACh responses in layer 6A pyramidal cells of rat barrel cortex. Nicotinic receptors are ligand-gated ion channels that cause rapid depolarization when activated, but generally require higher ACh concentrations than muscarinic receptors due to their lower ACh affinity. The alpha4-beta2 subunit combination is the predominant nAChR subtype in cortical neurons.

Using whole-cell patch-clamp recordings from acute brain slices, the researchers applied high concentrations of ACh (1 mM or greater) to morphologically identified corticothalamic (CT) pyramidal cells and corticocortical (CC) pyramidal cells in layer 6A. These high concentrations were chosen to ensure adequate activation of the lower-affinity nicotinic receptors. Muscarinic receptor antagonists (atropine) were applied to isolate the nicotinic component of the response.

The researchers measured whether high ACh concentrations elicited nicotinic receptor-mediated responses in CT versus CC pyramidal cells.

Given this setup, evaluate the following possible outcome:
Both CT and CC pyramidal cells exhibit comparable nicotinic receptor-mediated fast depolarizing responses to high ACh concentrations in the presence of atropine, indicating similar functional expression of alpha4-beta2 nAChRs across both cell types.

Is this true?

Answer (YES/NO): NO